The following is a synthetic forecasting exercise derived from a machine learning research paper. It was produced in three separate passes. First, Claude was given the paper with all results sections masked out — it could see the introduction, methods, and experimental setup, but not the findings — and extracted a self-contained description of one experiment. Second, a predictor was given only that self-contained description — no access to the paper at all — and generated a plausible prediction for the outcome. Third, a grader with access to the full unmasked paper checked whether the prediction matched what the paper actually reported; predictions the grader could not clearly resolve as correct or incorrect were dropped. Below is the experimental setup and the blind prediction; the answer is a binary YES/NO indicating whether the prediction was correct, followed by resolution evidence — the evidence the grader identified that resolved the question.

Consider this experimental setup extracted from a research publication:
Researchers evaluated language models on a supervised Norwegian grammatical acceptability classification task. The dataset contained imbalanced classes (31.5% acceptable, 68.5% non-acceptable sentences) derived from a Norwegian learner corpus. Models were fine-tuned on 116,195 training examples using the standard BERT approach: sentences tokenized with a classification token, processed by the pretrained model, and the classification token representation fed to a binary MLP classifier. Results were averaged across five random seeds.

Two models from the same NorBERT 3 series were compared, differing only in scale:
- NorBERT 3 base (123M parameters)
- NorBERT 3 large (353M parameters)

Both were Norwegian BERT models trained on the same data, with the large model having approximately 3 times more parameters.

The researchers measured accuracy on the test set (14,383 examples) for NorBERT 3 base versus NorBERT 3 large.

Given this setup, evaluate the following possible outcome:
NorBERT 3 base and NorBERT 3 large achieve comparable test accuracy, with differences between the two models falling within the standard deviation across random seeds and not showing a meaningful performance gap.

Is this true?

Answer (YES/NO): NO